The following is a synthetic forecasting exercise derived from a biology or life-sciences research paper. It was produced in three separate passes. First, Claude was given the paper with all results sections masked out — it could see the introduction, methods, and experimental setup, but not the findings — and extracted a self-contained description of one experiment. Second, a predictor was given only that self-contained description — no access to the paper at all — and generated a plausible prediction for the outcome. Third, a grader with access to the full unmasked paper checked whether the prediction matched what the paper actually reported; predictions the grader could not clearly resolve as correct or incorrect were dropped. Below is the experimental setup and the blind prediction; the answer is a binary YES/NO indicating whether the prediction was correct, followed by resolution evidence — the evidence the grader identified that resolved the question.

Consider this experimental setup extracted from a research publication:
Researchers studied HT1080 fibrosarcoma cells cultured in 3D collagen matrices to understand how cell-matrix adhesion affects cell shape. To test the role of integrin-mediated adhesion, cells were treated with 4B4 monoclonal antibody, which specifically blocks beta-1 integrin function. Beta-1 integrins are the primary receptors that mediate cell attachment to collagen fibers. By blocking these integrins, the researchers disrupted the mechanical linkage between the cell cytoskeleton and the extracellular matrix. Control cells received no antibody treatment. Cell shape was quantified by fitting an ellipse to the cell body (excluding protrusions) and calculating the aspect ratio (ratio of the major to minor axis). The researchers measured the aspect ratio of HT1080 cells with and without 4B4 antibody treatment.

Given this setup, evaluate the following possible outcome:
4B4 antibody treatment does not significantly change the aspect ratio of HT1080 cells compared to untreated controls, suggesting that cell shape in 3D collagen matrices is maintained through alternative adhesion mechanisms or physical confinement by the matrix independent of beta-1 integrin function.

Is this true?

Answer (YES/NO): NO